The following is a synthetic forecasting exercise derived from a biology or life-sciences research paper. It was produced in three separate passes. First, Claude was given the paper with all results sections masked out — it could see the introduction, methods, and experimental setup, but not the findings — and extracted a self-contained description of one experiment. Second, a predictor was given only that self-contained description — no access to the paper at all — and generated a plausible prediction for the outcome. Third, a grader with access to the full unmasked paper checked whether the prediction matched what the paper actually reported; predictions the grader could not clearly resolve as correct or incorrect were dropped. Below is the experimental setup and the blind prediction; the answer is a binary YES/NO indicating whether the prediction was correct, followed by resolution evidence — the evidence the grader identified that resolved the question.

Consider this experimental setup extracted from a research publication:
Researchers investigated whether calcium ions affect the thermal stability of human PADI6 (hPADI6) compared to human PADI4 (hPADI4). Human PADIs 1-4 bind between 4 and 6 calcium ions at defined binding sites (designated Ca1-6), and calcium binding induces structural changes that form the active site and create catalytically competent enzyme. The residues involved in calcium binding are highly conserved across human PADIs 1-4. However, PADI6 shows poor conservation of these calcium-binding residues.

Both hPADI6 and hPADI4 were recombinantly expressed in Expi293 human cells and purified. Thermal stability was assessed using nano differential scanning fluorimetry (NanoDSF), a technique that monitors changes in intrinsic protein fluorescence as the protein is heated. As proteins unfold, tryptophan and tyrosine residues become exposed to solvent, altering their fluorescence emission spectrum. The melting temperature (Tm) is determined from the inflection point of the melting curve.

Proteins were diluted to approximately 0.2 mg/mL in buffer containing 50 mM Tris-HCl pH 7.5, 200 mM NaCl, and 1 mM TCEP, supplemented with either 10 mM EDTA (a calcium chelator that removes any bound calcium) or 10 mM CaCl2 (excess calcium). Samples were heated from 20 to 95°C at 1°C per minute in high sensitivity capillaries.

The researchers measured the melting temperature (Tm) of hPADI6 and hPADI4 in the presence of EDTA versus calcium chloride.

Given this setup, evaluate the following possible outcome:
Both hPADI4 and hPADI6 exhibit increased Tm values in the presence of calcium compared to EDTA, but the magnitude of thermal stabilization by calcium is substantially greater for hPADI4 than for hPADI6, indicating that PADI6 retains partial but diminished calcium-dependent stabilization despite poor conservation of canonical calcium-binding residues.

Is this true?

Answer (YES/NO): NO